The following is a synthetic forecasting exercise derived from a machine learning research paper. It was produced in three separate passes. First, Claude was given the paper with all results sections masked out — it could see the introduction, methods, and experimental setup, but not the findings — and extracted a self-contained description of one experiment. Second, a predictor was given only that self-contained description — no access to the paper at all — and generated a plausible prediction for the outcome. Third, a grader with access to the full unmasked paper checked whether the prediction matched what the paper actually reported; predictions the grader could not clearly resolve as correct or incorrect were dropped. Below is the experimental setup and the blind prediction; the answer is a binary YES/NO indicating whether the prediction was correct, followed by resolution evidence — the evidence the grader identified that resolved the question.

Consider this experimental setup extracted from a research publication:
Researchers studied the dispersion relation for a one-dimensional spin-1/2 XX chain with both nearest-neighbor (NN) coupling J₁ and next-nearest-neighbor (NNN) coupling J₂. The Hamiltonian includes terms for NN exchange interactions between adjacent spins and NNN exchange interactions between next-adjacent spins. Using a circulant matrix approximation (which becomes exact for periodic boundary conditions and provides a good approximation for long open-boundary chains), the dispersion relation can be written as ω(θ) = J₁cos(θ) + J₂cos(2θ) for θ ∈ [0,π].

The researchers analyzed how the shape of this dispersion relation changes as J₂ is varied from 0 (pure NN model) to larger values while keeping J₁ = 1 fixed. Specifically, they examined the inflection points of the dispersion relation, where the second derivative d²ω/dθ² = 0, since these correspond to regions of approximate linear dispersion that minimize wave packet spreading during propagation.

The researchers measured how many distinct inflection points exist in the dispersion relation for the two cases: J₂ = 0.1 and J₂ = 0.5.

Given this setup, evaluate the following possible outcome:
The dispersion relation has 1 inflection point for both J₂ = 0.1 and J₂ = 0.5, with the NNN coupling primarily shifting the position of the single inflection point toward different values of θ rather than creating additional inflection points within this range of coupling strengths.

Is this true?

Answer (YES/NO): NO